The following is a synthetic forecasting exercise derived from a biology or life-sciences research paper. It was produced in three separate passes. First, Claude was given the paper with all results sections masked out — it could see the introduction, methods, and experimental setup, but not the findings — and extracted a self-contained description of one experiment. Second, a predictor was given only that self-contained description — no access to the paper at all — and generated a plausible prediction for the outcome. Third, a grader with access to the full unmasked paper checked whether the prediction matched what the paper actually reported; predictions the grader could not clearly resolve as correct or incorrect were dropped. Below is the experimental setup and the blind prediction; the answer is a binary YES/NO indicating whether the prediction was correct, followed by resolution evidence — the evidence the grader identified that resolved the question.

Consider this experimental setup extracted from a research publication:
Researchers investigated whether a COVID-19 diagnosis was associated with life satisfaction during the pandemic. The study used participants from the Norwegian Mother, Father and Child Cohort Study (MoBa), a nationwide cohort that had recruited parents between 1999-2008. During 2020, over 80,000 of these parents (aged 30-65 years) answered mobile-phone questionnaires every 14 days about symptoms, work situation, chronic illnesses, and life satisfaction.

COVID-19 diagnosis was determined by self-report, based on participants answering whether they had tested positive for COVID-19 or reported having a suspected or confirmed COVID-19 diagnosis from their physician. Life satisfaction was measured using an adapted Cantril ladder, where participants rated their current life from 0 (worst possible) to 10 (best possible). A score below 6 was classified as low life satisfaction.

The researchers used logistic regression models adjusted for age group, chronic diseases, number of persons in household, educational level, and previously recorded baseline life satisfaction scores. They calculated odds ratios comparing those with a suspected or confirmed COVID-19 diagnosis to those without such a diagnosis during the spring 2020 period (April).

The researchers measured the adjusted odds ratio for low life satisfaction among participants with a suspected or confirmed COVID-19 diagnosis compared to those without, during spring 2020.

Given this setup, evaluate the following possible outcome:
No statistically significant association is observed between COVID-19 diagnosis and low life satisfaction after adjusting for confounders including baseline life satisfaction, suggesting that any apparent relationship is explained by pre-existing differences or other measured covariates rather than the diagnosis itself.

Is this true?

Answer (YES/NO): NO